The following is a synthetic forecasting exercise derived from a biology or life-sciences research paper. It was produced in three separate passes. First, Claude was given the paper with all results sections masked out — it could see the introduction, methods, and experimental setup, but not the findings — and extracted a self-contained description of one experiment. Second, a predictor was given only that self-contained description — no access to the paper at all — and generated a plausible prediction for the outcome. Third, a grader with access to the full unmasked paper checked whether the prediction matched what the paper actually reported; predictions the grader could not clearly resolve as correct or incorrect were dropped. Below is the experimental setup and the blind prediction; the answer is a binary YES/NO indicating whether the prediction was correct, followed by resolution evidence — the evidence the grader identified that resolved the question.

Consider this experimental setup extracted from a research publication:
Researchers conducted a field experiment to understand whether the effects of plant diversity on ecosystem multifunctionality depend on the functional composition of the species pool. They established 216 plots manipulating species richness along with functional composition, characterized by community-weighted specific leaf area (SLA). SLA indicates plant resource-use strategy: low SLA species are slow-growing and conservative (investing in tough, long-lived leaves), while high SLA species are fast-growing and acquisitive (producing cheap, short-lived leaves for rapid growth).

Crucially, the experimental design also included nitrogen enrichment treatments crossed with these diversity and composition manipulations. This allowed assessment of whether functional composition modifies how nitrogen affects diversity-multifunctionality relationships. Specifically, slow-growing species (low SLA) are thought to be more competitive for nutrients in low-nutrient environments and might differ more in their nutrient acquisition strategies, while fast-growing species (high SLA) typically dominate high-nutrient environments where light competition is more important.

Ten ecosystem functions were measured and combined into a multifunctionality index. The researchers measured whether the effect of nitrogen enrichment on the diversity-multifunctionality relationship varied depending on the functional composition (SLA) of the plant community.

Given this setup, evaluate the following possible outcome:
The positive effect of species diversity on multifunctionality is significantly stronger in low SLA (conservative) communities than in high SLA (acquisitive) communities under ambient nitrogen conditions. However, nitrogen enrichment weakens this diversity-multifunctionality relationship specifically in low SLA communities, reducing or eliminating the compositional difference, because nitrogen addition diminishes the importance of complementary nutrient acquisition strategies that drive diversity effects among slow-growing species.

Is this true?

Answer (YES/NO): NO